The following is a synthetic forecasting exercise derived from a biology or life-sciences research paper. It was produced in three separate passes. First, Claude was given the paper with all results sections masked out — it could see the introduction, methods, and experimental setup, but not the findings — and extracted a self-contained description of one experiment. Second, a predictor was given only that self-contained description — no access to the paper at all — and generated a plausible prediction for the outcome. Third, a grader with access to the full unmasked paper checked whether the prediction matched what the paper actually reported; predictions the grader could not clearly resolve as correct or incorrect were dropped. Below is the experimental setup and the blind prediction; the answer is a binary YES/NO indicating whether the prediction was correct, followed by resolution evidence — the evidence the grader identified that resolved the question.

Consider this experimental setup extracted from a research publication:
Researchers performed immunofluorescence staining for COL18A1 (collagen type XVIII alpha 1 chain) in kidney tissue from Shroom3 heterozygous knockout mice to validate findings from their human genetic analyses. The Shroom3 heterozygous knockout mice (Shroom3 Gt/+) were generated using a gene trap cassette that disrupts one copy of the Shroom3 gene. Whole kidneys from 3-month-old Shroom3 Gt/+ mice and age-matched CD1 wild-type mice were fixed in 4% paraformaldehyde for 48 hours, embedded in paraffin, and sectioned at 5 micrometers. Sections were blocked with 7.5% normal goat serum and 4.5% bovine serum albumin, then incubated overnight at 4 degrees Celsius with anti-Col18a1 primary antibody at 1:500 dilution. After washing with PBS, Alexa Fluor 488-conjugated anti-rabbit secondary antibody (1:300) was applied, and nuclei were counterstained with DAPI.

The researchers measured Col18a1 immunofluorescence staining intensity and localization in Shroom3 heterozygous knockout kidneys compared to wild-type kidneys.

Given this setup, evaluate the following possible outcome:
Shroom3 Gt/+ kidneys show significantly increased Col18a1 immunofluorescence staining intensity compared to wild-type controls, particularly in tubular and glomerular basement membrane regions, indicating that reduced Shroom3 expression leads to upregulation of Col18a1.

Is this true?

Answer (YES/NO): NO